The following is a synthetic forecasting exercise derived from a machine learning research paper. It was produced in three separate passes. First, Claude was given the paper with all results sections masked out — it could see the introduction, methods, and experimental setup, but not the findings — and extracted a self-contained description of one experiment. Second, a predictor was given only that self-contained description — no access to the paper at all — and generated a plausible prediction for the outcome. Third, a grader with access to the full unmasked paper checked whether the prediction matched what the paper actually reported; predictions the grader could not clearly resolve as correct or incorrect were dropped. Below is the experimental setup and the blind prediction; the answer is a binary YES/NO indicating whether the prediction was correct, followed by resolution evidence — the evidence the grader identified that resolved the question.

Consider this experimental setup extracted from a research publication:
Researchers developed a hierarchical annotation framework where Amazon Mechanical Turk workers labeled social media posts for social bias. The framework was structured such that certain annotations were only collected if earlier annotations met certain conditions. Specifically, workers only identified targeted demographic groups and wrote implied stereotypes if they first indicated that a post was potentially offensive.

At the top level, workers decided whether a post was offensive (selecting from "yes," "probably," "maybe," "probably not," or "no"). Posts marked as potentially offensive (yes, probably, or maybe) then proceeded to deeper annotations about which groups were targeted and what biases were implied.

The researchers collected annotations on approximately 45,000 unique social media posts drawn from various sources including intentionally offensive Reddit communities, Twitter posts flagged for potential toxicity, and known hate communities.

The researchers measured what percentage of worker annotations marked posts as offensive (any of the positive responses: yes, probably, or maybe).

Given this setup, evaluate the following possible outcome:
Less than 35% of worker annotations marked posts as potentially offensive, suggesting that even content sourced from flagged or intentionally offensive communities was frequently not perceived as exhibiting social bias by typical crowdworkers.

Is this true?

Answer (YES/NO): NO